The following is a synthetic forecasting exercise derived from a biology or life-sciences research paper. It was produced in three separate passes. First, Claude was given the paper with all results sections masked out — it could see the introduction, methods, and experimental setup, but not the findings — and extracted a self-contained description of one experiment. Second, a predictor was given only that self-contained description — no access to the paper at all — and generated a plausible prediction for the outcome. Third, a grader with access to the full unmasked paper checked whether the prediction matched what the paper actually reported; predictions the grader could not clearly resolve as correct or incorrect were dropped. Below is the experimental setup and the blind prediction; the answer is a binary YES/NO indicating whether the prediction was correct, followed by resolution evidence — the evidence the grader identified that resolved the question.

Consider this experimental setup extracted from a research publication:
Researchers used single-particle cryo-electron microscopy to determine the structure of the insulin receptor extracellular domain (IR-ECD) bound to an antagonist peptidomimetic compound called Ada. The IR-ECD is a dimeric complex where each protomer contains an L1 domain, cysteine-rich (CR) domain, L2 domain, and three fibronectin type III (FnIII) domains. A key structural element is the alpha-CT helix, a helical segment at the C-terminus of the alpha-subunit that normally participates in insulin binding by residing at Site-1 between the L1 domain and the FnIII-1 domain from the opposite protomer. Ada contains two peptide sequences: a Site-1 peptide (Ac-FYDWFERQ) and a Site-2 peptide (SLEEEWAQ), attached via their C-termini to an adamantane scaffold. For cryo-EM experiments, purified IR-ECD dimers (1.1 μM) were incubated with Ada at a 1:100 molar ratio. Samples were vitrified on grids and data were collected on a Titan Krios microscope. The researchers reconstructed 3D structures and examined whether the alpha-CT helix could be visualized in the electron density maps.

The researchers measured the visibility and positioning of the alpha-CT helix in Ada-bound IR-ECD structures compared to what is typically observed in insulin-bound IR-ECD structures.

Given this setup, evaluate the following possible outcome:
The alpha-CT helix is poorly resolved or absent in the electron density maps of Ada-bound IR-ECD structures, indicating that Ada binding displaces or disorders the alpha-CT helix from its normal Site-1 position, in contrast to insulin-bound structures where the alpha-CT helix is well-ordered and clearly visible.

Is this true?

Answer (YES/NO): YES